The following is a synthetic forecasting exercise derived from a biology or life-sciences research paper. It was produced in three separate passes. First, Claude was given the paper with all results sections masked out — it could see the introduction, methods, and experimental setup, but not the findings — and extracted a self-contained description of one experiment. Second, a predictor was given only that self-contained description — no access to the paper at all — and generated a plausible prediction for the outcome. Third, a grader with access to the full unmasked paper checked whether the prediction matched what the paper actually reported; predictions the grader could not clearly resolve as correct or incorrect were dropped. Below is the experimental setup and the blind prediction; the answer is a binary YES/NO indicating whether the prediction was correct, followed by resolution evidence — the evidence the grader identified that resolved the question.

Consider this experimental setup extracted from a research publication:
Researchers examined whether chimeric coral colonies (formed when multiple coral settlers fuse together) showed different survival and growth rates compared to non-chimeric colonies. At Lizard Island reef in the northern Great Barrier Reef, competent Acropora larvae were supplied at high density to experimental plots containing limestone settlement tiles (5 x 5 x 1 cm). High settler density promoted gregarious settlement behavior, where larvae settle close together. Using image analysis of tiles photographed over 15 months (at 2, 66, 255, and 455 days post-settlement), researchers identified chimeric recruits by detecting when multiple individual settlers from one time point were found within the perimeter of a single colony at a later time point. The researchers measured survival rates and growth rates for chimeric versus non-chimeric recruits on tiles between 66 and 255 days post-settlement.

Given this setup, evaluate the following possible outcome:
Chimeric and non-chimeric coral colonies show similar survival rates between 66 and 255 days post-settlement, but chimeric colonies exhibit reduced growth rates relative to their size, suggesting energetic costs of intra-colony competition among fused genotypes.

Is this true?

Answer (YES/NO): NO